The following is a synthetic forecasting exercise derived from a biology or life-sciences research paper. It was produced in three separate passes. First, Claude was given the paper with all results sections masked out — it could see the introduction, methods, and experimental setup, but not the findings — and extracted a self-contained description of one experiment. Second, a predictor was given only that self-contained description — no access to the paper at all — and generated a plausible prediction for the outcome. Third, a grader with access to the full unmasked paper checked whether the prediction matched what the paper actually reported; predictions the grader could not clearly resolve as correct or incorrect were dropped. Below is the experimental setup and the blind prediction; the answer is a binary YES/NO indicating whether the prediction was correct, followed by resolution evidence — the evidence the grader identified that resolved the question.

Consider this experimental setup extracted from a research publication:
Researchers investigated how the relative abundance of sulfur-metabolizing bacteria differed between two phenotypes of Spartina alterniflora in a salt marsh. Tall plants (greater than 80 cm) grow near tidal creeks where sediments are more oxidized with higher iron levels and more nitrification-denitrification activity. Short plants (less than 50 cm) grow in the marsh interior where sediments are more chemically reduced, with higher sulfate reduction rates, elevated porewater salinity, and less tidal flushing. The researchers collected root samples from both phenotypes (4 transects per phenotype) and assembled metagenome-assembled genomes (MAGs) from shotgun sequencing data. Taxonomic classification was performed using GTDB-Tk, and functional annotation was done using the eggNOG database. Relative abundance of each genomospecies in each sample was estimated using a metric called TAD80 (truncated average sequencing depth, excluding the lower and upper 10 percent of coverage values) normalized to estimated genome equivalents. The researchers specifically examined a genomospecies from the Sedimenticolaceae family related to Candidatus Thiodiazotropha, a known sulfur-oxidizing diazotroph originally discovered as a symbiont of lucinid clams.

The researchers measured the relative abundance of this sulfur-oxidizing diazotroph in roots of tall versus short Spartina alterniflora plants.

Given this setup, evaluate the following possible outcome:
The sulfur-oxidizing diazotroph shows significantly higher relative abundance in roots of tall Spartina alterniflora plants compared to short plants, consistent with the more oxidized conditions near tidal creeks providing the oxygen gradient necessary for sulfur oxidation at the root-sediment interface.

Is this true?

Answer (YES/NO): NO